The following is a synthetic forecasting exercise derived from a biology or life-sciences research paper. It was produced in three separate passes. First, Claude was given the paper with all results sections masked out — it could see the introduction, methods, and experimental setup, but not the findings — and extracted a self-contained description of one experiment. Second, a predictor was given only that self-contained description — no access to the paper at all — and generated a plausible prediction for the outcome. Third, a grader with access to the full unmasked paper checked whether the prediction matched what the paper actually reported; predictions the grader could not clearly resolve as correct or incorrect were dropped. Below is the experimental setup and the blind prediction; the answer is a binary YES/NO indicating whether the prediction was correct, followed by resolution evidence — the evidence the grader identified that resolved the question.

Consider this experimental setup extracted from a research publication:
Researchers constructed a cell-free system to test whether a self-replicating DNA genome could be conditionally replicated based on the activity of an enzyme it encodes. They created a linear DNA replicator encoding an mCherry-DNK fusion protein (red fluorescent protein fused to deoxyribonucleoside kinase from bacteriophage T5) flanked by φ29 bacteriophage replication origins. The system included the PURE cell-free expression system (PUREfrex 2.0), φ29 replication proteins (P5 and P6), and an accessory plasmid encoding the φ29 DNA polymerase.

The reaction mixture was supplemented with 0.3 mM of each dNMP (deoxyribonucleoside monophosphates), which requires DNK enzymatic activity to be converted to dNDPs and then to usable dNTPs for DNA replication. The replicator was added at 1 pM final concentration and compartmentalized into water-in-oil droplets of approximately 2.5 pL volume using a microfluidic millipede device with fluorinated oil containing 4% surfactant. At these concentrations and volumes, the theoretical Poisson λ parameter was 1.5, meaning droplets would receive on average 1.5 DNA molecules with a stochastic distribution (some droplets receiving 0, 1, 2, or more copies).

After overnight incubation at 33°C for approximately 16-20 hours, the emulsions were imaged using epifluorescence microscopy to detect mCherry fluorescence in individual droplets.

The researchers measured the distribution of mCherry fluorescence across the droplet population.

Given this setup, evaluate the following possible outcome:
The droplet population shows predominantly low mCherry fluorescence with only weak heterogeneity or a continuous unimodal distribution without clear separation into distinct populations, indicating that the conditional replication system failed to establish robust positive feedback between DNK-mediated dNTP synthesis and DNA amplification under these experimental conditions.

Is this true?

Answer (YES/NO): NO